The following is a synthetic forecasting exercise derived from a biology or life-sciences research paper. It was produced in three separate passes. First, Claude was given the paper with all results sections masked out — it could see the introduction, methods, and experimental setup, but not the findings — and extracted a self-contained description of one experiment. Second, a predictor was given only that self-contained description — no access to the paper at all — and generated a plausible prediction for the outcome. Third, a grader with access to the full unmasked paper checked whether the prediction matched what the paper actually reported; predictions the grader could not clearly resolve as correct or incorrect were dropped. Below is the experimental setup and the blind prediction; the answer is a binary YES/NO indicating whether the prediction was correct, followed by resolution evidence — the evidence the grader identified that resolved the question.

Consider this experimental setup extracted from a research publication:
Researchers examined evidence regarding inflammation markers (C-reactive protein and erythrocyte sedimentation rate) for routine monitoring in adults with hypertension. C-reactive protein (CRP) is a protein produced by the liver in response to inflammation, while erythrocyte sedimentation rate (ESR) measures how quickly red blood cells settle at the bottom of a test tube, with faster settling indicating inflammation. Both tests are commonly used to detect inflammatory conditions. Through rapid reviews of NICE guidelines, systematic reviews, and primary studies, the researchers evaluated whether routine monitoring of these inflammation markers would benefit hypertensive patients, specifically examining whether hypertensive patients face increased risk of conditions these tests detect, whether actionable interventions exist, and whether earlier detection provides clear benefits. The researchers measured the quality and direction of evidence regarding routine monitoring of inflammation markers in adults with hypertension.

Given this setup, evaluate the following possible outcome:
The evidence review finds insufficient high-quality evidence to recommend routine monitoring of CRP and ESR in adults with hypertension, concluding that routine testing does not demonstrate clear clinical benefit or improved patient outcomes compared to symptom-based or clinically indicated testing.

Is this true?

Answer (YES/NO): NO